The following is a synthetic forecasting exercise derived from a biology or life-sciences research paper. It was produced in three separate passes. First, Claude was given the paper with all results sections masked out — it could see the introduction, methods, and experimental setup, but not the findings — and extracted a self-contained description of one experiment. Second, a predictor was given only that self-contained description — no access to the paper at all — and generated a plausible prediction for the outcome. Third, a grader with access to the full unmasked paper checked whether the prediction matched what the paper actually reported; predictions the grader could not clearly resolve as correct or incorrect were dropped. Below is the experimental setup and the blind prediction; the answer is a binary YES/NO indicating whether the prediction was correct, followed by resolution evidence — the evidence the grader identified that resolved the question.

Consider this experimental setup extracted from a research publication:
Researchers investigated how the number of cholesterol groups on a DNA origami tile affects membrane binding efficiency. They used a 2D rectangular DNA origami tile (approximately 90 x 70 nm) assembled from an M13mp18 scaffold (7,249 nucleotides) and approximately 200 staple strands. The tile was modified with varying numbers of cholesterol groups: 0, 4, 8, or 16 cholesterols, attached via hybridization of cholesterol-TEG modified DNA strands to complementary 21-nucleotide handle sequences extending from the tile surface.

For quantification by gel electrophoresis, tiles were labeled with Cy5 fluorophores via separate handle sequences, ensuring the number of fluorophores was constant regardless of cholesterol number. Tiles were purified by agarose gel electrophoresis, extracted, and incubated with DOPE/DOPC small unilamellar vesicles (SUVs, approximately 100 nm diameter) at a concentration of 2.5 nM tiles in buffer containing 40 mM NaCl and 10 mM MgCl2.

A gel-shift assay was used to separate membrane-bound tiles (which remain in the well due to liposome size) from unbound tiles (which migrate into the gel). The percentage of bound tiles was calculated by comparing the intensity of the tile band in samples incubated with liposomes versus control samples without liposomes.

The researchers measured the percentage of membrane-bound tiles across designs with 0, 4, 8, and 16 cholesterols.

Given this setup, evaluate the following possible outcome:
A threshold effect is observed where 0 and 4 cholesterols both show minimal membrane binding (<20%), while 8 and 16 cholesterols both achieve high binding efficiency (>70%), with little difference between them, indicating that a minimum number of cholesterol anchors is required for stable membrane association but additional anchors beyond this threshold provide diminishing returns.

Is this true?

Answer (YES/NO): NO